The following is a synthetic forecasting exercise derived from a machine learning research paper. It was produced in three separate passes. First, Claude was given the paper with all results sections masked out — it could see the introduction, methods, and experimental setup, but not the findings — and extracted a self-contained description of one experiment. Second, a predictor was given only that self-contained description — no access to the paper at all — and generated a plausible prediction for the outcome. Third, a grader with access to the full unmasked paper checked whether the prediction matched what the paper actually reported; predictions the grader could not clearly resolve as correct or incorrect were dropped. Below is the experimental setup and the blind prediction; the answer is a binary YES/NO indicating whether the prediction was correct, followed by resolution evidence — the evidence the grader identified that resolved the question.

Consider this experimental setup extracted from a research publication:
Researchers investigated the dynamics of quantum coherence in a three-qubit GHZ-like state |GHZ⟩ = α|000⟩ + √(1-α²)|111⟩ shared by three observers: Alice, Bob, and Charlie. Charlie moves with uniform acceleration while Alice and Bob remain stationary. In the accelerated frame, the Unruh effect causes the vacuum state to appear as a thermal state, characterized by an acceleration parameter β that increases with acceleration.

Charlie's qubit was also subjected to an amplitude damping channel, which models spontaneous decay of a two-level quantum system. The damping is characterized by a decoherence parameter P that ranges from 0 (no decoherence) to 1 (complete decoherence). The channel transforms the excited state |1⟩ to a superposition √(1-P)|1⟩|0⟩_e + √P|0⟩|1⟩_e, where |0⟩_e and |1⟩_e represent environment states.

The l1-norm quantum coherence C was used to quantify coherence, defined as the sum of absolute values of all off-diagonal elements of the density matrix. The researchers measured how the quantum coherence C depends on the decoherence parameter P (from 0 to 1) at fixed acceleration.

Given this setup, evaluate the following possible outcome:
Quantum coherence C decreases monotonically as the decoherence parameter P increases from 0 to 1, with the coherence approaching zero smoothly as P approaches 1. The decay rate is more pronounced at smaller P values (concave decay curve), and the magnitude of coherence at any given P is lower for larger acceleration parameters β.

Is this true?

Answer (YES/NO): NO